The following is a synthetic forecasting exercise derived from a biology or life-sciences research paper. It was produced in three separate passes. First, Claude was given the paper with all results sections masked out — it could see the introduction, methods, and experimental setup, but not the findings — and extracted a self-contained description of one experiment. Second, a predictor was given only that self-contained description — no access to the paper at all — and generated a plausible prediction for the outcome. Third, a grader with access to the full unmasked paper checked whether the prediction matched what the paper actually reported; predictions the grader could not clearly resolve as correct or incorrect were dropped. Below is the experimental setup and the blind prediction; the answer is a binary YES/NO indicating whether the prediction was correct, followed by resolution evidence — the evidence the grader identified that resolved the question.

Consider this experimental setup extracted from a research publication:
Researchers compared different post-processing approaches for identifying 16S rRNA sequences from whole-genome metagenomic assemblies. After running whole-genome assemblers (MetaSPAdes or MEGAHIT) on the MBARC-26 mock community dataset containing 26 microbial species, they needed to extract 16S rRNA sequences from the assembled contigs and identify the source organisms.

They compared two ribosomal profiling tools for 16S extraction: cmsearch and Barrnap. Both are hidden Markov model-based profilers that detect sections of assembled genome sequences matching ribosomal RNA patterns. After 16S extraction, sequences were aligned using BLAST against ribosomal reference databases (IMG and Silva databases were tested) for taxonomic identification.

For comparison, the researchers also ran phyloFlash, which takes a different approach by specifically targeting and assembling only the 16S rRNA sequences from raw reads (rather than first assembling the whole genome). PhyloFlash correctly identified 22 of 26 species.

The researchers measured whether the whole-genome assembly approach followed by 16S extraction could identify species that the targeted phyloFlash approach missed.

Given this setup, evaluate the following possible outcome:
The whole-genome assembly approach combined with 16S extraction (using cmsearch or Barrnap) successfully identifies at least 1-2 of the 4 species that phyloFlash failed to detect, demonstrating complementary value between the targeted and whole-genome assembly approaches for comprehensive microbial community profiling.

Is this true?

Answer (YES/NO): YES